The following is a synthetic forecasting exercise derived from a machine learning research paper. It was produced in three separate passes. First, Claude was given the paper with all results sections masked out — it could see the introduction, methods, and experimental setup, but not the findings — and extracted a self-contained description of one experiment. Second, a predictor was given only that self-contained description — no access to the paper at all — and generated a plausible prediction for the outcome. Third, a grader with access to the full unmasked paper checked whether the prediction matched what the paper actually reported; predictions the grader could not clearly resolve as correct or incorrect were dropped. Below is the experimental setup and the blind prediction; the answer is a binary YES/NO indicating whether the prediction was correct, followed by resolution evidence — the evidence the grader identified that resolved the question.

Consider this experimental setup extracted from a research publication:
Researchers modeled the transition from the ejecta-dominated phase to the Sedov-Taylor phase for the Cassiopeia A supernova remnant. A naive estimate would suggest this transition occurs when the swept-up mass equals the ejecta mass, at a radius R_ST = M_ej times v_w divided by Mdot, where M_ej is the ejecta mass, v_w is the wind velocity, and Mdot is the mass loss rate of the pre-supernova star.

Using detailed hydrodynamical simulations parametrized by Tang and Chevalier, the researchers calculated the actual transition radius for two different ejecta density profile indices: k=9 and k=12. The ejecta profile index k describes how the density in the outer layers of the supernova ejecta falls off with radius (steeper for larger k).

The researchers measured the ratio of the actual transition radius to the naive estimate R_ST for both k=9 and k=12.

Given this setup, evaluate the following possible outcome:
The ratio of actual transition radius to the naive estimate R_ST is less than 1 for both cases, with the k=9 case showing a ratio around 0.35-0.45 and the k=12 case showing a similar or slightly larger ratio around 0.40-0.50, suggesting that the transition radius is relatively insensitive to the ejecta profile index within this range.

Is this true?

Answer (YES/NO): NO